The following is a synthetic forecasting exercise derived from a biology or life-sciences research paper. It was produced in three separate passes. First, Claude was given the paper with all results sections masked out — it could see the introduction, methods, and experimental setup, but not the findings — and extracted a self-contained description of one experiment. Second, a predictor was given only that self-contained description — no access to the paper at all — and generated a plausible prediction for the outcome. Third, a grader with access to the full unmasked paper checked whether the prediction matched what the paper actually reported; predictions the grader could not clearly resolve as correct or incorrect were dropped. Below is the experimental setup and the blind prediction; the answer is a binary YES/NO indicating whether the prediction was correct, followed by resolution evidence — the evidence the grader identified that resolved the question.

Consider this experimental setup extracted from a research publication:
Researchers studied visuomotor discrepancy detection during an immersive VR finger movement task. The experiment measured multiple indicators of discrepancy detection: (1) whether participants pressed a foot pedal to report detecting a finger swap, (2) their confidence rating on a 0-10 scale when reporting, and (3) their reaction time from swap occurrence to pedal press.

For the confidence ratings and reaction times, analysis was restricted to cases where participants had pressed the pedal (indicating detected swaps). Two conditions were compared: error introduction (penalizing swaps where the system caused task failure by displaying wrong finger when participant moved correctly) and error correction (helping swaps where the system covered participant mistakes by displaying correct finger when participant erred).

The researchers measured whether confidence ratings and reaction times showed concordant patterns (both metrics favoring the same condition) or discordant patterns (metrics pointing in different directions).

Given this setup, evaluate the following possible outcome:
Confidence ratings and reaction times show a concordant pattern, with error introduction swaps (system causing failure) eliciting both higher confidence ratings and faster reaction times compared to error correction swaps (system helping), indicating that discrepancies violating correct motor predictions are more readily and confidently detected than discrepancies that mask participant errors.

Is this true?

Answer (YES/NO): YES